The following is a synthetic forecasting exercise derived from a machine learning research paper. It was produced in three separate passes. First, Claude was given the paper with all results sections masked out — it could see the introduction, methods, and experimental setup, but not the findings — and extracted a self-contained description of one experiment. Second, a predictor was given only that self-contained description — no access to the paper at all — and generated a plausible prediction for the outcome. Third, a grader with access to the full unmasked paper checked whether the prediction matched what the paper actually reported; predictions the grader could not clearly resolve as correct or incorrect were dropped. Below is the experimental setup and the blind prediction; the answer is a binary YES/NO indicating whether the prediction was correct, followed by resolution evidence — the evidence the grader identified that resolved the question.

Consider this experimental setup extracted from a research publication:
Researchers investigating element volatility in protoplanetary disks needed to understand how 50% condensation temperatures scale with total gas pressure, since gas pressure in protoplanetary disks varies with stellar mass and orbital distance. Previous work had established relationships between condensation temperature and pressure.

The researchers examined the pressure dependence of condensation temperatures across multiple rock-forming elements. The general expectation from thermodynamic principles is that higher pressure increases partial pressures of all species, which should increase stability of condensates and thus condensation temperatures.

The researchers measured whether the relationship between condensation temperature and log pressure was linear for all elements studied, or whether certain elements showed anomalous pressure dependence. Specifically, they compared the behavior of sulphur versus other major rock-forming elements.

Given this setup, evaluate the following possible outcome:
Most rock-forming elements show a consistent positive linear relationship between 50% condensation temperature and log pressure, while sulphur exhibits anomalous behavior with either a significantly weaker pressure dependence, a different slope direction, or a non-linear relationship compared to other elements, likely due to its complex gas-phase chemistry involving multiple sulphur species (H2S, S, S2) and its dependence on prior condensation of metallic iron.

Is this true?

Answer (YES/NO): YES